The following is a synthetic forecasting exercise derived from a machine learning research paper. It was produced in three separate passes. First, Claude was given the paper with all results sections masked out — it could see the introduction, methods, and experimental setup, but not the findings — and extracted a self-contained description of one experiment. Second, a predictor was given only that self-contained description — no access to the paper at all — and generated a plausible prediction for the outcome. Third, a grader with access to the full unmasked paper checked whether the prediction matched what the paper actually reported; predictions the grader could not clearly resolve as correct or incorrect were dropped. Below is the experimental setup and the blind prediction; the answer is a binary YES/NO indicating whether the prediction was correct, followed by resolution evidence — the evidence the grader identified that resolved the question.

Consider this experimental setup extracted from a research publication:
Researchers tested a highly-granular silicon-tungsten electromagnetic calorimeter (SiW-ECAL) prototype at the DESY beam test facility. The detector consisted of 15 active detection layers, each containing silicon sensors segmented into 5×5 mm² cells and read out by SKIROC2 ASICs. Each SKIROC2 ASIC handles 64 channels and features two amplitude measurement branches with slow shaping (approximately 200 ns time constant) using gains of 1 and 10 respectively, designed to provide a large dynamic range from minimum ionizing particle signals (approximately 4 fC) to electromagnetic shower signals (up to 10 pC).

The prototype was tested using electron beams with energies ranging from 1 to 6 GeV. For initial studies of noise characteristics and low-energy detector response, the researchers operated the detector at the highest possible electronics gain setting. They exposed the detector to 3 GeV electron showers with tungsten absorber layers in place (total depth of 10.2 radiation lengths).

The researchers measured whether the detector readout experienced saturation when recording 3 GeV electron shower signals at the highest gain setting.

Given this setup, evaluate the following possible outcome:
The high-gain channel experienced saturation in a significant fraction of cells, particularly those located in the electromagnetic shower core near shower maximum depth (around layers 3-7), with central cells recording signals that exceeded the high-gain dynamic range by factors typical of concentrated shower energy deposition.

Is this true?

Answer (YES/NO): NO